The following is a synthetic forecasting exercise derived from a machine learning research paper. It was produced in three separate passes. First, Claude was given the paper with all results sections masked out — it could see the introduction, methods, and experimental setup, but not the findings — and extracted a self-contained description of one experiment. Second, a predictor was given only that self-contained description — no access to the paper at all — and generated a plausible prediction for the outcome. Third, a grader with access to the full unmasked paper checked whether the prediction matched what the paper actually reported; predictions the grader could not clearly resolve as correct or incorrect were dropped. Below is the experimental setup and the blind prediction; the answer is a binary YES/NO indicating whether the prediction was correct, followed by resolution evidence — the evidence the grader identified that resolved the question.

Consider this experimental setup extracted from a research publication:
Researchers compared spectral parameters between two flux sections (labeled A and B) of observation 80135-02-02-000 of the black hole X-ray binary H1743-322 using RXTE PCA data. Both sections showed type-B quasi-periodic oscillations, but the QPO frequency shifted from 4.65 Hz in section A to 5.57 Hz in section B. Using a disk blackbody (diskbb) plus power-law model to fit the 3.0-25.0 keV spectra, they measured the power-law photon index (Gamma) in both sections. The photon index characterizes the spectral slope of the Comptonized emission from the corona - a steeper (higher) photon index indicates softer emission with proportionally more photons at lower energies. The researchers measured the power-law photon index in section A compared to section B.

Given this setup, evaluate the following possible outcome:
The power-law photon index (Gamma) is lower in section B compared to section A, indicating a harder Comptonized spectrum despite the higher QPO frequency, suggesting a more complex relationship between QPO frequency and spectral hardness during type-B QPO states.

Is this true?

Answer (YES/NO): NO